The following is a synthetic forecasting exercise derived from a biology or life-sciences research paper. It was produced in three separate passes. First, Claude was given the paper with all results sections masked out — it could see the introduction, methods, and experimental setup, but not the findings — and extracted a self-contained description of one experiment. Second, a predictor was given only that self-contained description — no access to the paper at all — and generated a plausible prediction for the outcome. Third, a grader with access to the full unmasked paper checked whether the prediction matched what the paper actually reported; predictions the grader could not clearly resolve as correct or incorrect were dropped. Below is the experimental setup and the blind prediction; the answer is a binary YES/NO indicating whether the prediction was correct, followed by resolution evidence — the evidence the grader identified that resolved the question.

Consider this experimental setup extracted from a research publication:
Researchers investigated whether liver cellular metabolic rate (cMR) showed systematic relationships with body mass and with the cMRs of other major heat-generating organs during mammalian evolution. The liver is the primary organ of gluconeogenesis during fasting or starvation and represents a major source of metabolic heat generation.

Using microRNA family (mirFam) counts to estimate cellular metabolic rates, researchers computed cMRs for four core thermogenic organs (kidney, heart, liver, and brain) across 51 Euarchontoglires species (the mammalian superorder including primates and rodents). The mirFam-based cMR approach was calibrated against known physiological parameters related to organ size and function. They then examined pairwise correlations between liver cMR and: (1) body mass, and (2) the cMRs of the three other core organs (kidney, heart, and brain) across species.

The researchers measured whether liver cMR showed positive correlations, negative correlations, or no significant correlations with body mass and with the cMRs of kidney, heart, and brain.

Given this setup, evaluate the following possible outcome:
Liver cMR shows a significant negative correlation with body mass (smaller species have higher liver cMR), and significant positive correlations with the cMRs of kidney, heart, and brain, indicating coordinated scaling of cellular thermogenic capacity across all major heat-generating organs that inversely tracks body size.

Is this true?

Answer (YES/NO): NO